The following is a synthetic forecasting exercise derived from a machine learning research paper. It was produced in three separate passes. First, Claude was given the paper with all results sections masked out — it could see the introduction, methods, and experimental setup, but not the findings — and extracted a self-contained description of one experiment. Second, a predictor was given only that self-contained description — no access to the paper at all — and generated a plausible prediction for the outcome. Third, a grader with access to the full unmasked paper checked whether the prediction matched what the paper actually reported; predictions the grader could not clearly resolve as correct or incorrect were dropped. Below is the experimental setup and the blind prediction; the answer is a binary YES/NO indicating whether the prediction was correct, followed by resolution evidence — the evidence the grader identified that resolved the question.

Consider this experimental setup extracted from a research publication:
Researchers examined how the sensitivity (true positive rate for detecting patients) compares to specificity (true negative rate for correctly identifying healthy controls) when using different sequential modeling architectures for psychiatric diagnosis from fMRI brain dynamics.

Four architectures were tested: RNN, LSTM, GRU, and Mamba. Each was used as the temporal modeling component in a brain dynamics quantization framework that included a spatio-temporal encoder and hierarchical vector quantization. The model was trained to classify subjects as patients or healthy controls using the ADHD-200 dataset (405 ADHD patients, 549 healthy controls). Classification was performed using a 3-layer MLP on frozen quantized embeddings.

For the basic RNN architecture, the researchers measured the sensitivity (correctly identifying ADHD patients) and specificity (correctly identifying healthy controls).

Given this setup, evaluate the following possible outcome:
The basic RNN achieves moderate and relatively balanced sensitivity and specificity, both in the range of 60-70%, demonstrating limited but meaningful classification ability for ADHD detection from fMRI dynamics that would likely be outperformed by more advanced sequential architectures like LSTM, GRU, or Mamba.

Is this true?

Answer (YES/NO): YES